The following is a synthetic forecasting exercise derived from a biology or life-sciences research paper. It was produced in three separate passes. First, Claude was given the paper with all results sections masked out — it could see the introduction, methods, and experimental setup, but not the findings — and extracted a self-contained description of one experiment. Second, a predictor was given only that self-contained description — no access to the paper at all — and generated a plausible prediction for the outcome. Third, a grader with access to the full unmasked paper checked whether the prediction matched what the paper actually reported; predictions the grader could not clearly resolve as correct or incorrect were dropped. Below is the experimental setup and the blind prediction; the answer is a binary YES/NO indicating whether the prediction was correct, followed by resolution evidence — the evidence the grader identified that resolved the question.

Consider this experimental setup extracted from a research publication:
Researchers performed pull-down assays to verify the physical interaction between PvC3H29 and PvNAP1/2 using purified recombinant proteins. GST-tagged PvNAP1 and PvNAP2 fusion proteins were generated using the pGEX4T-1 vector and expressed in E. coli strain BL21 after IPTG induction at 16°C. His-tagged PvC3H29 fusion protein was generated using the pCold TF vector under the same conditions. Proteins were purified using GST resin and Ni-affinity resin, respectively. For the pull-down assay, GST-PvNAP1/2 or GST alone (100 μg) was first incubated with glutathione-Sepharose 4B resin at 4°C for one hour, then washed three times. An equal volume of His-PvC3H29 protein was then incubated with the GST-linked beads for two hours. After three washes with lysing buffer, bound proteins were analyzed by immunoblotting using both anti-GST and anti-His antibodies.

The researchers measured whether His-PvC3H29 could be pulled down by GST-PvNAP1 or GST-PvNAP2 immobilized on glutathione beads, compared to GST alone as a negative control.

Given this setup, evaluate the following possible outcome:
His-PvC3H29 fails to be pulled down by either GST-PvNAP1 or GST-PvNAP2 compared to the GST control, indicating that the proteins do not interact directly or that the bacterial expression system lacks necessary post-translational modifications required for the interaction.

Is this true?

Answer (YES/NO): NO